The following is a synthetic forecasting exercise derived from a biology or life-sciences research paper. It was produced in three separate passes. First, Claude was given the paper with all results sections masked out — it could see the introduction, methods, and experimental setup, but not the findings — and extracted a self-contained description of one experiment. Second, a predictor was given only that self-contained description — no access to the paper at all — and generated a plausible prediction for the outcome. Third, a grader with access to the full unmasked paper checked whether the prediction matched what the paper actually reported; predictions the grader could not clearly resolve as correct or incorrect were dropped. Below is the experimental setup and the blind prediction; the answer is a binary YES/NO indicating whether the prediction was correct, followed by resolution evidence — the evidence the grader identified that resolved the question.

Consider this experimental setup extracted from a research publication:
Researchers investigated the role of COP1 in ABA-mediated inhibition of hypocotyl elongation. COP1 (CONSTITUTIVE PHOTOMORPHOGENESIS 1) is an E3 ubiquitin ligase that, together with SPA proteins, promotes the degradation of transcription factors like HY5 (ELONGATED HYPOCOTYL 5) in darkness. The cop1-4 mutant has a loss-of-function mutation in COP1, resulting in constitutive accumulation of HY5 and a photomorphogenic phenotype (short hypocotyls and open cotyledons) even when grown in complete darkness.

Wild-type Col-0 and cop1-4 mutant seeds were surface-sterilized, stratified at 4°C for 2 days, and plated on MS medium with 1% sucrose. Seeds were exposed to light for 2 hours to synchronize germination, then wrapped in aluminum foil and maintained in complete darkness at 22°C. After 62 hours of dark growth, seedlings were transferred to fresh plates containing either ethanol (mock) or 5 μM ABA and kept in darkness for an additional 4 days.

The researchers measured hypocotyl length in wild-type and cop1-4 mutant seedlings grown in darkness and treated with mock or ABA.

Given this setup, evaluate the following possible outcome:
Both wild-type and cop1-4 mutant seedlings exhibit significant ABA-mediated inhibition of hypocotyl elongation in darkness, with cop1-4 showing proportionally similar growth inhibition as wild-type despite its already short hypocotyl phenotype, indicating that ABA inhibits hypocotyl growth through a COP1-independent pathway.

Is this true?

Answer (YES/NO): NO